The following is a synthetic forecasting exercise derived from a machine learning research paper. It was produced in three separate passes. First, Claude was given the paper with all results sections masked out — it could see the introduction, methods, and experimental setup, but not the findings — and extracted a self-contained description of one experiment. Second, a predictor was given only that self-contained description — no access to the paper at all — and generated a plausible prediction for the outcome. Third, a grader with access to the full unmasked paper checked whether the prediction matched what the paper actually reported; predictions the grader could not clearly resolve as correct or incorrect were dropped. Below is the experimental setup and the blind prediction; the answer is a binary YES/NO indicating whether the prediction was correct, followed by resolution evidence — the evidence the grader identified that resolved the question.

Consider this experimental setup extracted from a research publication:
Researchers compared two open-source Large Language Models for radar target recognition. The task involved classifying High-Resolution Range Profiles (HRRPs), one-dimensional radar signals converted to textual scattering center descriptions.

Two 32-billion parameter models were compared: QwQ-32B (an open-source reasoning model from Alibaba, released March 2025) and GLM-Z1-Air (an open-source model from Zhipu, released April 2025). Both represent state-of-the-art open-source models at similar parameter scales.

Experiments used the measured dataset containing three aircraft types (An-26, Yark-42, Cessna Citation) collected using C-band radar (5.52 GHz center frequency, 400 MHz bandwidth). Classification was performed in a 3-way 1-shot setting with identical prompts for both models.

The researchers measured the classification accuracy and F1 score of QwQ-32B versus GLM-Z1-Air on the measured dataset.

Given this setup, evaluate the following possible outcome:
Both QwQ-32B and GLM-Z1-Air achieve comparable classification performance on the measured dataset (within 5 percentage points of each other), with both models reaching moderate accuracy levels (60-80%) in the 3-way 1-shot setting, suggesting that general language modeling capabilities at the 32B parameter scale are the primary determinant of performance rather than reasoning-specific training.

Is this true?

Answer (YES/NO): NO